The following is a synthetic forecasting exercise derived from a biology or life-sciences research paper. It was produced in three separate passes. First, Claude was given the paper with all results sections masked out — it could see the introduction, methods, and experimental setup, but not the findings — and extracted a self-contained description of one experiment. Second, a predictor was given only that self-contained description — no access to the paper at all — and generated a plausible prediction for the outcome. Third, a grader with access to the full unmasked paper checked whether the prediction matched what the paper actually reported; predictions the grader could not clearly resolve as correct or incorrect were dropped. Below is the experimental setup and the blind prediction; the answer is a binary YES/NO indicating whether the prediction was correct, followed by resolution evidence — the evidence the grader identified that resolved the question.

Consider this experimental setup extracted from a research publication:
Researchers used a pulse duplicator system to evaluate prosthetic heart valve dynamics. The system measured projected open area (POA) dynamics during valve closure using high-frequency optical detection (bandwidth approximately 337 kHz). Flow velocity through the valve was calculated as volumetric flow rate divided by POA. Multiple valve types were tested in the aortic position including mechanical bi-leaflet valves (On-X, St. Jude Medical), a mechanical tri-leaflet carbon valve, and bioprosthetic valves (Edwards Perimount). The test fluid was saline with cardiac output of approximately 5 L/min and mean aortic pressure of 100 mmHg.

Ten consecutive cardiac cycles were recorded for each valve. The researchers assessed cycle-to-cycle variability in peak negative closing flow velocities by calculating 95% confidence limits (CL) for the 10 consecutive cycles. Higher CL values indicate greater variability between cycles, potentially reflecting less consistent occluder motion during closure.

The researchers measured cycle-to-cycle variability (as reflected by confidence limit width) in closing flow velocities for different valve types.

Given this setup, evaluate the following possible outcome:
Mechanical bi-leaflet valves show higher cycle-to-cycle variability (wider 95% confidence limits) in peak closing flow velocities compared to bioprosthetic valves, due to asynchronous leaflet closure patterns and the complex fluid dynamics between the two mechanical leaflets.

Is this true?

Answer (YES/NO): YES